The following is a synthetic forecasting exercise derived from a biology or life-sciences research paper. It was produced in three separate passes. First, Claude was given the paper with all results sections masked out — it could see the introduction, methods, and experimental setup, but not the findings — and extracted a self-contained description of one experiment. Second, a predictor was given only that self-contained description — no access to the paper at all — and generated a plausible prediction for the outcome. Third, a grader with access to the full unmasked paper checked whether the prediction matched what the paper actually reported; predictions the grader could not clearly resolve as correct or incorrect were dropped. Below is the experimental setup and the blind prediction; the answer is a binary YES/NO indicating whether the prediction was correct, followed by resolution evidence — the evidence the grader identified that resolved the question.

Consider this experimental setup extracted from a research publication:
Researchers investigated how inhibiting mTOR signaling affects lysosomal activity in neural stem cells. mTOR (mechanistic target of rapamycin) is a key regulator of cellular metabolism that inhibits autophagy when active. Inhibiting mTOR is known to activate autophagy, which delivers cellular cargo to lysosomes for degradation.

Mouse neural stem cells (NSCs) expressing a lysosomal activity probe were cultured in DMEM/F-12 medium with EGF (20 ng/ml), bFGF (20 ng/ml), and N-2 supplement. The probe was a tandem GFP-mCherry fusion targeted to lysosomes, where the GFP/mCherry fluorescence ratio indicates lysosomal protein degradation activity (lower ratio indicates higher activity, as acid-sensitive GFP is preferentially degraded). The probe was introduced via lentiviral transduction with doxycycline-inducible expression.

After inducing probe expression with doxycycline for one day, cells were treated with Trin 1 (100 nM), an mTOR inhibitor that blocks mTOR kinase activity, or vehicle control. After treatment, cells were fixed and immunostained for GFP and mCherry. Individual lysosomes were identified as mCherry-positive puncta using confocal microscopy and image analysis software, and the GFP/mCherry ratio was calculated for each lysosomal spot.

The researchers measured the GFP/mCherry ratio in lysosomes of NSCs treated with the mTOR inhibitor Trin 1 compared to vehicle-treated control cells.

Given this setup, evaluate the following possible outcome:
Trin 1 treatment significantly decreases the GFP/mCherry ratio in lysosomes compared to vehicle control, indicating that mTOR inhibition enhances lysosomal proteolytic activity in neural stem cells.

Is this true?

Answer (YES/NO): YES